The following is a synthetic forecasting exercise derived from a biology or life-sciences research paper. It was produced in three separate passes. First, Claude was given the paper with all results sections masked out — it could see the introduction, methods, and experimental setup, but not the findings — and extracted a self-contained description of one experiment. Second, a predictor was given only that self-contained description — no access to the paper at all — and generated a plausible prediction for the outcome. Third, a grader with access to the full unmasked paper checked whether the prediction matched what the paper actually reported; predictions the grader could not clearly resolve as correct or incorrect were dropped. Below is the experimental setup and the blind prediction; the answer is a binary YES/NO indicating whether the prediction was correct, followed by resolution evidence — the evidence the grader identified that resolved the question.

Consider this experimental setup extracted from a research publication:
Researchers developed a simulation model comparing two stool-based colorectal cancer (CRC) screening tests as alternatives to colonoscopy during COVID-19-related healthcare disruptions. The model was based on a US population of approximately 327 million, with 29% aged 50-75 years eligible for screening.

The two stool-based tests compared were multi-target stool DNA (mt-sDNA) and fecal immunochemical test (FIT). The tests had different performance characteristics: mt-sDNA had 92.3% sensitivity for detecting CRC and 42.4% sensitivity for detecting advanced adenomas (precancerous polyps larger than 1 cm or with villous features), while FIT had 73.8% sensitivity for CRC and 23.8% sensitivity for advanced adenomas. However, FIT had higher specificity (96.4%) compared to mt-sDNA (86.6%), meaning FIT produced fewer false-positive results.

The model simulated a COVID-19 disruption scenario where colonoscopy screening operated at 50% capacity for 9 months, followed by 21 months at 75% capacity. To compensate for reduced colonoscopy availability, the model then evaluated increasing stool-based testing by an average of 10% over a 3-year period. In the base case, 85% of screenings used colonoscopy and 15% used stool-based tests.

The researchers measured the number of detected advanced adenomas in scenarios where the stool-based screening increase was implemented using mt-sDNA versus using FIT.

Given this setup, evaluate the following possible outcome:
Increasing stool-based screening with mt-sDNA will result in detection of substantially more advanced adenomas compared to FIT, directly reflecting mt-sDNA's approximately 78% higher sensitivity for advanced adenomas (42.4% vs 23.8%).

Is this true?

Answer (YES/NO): YES